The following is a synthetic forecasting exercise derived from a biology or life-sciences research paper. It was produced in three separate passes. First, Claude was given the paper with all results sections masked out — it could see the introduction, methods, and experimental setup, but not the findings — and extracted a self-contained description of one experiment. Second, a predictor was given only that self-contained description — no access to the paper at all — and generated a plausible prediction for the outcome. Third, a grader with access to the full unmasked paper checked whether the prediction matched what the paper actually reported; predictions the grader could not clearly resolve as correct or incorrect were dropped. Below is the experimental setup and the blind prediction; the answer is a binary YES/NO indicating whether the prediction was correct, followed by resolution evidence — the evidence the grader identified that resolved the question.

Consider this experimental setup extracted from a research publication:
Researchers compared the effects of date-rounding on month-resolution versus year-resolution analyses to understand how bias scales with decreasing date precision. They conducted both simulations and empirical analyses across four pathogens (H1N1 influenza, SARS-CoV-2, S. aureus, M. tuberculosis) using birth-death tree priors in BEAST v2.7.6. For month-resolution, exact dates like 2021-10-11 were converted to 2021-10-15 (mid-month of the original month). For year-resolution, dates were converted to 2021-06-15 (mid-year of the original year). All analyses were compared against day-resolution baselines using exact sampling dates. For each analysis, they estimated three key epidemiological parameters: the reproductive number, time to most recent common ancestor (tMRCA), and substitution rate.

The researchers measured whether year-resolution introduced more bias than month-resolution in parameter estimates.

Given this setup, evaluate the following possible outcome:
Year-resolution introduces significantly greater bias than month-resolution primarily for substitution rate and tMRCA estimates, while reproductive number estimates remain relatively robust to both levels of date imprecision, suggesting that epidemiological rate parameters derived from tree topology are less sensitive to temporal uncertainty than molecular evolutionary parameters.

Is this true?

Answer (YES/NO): NO